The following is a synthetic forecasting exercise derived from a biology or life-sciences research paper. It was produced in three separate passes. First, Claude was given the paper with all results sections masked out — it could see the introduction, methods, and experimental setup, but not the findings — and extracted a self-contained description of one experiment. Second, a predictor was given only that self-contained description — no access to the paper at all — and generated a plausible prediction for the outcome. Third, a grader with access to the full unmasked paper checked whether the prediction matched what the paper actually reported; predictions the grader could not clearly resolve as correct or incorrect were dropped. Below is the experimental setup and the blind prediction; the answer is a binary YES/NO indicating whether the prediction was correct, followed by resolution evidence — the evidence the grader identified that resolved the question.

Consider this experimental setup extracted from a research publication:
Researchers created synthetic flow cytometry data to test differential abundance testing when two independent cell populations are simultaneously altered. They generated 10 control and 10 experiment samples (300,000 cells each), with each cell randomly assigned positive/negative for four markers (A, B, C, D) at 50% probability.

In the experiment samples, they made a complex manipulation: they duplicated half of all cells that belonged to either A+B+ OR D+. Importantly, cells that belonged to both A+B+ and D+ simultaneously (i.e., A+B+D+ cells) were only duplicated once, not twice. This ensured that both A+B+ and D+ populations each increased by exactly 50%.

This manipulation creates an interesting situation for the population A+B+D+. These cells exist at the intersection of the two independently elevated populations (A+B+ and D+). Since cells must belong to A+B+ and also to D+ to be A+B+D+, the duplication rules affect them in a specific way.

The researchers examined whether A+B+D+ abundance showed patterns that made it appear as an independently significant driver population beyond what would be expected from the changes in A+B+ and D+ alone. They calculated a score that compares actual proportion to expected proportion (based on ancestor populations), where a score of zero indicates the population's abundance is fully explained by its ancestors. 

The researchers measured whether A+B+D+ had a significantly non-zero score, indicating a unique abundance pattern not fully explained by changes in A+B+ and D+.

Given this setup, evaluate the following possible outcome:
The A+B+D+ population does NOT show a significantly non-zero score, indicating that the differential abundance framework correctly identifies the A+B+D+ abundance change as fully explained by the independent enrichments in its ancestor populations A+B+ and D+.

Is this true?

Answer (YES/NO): NO